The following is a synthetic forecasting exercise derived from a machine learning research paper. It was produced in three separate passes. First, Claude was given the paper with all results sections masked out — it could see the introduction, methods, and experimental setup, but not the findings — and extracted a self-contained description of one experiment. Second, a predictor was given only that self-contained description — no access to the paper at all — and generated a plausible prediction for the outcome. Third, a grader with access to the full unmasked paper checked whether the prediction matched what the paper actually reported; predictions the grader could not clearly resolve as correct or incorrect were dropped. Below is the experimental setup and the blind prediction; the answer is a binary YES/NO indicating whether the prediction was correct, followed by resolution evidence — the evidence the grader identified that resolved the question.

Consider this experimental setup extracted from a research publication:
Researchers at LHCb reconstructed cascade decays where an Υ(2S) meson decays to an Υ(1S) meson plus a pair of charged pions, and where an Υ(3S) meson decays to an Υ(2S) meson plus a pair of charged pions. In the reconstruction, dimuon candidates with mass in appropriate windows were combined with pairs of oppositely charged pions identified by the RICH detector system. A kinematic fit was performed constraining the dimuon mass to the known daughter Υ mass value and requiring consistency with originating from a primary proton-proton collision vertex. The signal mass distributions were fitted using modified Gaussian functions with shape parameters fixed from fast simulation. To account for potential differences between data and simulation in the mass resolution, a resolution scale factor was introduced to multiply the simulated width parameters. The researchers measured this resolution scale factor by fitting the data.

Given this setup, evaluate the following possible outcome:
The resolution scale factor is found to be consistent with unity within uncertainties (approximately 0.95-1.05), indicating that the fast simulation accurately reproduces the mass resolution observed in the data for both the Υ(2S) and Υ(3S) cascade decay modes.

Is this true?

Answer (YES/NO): YES